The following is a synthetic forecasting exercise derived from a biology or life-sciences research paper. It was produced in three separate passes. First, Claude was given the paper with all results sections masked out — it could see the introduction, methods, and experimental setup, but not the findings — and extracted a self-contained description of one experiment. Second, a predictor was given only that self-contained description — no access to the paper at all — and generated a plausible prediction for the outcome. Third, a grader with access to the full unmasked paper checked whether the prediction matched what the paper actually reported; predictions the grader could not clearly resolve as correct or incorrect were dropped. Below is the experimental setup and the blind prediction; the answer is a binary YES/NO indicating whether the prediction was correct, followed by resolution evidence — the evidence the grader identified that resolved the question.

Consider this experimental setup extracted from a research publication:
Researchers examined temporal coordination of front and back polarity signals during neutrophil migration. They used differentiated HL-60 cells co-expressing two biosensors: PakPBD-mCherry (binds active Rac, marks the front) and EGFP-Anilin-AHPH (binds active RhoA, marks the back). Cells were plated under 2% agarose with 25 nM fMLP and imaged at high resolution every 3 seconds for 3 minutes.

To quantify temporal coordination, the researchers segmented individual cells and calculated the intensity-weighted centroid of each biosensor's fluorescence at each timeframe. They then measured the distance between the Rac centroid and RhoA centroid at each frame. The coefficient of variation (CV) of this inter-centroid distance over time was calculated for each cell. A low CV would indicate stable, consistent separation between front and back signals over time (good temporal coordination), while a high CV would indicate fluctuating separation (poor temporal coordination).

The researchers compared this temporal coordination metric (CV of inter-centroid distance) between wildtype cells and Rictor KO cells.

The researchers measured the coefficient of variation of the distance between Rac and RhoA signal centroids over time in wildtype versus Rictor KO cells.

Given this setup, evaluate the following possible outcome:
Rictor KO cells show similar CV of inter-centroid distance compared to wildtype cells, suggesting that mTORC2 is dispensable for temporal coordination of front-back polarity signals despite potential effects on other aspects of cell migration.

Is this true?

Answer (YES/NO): NO